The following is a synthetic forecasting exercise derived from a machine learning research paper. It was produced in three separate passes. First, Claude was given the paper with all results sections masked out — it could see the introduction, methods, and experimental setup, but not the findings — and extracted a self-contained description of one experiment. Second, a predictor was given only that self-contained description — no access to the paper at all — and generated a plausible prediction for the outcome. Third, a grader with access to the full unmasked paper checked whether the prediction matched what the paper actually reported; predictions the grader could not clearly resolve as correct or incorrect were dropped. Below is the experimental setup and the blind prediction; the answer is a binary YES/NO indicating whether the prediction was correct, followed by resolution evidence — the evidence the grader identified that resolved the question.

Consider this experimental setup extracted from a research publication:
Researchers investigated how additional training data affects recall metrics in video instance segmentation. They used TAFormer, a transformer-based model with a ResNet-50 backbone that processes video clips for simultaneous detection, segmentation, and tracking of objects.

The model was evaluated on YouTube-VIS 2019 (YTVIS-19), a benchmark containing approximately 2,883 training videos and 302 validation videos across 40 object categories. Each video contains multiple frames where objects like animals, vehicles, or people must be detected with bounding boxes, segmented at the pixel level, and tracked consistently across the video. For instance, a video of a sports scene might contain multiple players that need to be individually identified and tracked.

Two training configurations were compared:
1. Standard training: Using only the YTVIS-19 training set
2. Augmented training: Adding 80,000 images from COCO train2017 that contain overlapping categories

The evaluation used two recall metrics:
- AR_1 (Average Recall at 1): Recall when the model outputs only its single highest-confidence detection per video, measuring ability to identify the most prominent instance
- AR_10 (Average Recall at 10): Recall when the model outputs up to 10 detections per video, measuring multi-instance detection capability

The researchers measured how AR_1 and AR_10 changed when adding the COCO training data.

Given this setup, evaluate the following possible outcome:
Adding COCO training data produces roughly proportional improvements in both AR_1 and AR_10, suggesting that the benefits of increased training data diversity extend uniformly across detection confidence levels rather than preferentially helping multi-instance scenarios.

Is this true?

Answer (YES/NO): NO